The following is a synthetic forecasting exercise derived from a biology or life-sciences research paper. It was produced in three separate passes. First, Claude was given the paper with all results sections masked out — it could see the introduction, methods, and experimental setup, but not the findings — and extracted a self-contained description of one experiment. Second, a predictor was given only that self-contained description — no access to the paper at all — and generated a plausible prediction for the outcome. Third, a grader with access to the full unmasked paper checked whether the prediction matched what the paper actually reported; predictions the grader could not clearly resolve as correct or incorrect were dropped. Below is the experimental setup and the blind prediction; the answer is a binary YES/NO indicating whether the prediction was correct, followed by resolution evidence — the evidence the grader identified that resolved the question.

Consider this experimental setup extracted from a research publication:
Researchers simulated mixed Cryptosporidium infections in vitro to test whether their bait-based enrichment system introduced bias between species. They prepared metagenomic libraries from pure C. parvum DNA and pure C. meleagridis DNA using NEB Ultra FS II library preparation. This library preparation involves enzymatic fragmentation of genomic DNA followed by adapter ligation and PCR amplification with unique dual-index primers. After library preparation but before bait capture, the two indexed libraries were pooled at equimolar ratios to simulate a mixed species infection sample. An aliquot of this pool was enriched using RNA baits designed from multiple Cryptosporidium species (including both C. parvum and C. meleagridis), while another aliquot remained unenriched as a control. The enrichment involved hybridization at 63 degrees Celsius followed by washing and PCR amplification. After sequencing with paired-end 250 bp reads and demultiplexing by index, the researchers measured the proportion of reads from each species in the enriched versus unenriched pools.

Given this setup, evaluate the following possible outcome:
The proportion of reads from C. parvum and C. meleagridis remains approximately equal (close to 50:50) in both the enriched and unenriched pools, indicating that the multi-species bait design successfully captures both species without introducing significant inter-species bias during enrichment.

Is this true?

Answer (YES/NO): NO